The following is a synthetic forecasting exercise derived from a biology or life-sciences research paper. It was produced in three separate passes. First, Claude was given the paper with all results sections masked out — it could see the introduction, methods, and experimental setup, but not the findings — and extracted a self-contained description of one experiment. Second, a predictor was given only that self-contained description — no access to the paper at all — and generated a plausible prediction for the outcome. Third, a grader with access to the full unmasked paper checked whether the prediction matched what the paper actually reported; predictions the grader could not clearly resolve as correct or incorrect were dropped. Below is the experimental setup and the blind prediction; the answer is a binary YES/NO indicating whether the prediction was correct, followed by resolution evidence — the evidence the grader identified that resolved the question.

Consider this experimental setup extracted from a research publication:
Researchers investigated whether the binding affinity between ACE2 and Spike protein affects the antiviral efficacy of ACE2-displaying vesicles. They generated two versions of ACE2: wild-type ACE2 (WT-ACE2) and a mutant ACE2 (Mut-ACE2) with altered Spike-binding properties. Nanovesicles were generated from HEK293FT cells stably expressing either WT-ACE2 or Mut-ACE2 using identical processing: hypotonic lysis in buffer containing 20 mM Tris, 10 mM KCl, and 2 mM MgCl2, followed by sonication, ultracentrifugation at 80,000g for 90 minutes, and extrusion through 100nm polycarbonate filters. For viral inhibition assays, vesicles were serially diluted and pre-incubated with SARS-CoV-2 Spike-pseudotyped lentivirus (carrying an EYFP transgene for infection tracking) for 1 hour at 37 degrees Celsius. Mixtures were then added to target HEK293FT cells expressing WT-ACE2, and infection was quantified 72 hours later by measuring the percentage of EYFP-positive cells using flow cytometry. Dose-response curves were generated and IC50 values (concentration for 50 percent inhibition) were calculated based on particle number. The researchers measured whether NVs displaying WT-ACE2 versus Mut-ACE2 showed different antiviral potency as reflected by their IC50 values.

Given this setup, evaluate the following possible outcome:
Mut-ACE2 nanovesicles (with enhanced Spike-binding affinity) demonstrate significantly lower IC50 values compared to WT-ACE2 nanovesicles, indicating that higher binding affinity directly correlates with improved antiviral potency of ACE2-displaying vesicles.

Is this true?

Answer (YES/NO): NO